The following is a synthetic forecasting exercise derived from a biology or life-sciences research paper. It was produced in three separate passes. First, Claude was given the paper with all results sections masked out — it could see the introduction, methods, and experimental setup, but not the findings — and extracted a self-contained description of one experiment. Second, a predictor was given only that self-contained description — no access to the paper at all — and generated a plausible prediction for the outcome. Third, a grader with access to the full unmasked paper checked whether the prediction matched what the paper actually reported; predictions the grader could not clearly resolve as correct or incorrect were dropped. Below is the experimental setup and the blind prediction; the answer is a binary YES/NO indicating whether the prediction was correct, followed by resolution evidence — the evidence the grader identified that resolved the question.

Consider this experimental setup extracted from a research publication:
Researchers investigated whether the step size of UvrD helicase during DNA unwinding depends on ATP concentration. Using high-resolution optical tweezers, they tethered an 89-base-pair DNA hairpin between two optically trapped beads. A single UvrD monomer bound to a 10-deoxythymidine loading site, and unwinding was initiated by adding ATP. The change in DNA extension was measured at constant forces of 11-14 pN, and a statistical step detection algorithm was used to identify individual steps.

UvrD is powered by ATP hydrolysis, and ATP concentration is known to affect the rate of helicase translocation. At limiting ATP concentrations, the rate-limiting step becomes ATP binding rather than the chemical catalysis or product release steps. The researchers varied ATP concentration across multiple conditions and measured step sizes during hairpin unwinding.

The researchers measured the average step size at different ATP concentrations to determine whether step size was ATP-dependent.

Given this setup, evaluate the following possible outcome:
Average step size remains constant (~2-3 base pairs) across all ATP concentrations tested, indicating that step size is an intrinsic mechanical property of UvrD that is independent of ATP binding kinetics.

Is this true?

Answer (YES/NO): YES